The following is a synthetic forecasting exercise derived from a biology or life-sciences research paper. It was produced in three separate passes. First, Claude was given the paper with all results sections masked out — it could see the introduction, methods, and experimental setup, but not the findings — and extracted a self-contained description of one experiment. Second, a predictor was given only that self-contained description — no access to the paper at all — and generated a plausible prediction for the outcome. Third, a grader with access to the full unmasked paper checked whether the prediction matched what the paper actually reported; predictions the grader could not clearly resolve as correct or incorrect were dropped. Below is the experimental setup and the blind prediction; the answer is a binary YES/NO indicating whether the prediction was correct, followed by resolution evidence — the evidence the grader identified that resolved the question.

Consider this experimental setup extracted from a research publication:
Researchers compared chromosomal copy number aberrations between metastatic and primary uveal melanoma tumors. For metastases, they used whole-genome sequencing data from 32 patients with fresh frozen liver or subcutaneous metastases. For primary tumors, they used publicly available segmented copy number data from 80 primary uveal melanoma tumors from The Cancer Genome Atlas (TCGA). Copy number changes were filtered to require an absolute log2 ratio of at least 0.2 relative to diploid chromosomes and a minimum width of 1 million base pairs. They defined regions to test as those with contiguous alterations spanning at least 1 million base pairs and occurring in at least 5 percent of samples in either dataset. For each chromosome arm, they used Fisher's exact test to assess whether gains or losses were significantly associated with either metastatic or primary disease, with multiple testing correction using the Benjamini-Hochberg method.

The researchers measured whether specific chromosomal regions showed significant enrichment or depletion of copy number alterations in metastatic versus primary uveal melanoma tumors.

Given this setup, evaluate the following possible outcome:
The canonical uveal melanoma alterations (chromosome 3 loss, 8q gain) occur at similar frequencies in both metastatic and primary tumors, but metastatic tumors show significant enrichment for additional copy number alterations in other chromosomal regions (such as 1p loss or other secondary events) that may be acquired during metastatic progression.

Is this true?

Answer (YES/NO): NO